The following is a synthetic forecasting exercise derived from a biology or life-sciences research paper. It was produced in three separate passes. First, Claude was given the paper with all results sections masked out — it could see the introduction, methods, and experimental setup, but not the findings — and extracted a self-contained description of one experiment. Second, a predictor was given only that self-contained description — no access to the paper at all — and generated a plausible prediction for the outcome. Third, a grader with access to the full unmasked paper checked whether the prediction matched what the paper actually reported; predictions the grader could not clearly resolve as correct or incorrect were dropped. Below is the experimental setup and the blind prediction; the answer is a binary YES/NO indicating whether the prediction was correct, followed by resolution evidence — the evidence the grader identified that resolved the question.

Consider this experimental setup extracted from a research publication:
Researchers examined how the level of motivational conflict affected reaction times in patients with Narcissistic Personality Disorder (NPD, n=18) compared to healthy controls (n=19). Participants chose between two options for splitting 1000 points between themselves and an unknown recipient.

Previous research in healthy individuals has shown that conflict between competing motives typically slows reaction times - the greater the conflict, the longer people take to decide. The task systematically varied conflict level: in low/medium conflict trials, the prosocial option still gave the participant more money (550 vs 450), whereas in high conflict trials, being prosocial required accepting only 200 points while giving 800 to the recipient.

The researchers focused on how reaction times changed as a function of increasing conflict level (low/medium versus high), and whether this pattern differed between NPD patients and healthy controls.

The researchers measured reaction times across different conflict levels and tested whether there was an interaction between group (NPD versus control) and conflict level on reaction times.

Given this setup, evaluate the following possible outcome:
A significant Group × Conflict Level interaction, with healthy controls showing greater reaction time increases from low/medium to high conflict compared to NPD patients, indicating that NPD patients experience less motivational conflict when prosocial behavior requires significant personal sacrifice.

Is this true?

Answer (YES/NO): NO